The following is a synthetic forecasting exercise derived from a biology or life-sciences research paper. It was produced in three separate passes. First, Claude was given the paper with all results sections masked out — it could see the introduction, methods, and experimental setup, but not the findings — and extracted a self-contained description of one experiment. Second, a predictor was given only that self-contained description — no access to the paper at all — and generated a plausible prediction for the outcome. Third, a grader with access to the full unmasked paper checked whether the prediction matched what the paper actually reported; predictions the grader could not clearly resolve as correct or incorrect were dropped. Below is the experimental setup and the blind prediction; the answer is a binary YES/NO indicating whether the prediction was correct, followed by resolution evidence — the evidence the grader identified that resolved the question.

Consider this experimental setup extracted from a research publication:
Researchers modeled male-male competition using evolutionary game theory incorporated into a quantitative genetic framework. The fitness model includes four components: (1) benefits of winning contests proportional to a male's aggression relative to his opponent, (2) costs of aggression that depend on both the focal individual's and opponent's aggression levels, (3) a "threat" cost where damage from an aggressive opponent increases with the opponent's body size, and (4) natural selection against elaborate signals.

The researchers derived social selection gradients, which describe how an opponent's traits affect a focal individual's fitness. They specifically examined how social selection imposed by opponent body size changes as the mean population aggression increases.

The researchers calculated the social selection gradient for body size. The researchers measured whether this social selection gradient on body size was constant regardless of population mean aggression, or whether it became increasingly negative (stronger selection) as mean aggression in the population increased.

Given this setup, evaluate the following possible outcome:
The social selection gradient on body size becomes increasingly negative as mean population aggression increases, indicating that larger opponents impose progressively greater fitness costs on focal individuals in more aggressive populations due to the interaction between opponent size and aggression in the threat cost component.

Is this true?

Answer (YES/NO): YES